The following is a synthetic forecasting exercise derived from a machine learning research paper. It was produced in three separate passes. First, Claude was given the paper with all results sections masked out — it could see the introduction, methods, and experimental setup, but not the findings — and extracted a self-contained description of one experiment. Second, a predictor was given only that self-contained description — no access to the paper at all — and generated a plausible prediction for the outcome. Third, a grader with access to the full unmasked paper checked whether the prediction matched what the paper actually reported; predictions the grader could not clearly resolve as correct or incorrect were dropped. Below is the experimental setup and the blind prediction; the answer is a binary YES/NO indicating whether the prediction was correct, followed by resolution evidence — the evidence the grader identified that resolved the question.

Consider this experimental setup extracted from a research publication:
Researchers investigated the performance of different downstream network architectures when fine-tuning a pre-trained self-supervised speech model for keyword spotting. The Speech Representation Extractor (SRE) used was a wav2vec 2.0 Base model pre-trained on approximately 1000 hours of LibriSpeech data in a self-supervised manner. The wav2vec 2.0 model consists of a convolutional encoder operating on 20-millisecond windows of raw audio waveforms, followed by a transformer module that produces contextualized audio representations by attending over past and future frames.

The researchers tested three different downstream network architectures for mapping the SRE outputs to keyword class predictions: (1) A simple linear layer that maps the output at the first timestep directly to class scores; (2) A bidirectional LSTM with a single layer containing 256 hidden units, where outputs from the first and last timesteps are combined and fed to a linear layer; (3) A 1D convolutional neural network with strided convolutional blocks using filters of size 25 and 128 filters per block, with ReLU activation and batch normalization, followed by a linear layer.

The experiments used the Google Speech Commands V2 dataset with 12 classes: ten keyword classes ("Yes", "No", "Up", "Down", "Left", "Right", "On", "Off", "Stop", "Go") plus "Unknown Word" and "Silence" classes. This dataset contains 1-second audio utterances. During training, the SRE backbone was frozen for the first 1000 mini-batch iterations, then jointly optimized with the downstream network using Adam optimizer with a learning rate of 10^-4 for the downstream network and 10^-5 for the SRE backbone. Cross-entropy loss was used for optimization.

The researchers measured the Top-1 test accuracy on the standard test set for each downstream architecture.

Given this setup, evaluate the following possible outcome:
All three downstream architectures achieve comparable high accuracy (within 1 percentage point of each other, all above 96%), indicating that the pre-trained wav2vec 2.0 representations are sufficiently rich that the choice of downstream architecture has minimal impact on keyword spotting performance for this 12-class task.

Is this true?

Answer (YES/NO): YES